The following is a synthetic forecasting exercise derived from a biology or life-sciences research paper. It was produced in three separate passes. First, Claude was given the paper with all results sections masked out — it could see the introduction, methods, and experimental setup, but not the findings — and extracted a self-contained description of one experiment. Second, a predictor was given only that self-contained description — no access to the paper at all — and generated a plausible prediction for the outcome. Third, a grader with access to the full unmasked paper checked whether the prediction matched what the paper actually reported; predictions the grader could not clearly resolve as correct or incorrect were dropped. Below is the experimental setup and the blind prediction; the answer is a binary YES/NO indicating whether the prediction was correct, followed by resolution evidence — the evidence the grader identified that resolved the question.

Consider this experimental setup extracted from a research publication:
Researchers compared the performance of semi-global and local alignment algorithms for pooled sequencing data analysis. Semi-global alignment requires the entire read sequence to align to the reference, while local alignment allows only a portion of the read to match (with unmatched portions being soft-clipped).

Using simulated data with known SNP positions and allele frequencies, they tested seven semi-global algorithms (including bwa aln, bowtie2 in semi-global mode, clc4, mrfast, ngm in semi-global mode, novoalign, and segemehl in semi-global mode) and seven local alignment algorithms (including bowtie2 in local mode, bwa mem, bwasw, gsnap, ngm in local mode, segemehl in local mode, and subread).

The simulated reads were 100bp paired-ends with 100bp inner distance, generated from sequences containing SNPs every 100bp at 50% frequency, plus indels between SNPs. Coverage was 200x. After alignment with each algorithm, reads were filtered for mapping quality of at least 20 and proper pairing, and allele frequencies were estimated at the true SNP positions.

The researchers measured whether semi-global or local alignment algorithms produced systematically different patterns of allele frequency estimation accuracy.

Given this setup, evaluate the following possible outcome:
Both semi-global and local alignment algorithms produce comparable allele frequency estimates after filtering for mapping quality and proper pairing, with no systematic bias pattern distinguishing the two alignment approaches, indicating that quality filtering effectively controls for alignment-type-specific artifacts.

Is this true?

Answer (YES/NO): YES